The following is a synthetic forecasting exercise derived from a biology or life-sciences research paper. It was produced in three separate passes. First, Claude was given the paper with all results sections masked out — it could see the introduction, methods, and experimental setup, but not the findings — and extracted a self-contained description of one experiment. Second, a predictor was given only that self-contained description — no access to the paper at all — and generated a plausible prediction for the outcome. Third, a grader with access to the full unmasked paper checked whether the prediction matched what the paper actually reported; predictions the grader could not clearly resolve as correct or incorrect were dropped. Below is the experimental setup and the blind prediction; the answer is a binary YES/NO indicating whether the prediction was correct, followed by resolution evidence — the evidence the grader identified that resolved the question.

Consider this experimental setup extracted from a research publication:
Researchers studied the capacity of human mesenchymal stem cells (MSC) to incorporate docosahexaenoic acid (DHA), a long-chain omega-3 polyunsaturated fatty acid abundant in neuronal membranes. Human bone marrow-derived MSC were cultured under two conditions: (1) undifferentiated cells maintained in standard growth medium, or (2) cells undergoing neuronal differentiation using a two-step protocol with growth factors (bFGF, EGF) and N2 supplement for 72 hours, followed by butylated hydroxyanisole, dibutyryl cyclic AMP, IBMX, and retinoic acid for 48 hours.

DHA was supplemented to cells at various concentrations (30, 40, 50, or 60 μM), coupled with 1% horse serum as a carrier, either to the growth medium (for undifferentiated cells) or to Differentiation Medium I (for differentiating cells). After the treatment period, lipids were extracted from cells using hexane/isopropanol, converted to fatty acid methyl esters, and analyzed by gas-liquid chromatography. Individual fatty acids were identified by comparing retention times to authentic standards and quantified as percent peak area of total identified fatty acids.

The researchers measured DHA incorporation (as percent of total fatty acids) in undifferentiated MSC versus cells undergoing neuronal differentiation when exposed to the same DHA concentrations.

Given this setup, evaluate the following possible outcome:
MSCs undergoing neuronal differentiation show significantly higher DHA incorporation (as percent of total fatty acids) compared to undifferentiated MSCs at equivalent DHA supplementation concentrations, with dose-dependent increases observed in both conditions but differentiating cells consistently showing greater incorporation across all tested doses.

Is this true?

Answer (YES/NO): NO